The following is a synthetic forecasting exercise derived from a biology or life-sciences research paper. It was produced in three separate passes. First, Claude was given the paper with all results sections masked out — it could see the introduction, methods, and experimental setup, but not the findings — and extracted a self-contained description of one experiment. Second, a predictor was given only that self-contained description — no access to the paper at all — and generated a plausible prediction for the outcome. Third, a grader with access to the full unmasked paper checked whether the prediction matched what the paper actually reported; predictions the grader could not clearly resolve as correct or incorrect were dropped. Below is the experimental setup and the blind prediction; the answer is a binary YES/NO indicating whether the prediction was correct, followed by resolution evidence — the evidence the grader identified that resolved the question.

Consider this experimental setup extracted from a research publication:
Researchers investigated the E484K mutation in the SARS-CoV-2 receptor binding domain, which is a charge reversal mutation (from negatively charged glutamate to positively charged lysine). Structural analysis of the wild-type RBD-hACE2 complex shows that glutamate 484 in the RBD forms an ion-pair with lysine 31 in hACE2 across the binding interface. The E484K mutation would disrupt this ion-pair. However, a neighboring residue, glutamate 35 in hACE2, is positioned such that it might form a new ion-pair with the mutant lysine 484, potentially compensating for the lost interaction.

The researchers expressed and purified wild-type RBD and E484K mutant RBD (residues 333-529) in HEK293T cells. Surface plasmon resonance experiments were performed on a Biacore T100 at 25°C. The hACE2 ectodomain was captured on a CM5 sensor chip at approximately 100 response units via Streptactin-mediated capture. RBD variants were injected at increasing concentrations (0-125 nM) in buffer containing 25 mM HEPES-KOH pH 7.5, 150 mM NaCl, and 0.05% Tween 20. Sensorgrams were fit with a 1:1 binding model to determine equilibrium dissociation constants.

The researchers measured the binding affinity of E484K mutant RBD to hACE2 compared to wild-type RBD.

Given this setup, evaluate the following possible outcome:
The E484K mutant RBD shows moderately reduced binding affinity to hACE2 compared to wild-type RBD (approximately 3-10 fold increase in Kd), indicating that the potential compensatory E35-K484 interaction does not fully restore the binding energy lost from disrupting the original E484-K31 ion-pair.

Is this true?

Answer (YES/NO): NO